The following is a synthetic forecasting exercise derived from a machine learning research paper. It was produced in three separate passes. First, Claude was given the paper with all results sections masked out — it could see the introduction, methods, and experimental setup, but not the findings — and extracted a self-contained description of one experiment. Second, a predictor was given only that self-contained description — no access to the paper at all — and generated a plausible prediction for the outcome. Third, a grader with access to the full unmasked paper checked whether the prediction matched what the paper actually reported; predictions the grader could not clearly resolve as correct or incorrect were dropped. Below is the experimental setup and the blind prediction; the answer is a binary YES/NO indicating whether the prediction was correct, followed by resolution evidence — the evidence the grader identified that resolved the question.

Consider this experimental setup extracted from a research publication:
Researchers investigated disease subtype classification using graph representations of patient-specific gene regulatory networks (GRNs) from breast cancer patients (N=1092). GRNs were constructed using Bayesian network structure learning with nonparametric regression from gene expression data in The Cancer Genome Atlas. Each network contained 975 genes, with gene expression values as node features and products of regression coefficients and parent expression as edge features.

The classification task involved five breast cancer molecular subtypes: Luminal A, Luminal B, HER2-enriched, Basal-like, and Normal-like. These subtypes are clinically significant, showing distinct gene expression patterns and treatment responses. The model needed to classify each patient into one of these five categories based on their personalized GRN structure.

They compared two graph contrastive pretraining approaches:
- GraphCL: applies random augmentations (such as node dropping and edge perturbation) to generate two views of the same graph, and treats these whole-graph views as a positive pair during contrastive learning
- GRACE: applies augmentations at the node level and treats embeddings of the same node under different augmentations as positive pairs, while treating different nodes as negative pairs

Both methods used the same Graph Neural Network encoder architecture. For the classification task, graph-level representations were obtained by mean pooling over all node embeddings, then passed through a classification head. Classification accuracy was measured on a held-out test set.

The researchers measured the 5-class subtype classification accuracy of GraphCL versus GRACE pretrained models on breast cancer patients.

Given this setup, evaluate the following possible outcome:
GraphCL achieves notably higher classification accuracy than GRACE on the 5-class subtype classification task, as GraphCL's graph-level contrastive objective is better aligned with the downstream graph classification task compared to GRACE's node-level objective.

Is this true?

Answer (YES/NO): NO